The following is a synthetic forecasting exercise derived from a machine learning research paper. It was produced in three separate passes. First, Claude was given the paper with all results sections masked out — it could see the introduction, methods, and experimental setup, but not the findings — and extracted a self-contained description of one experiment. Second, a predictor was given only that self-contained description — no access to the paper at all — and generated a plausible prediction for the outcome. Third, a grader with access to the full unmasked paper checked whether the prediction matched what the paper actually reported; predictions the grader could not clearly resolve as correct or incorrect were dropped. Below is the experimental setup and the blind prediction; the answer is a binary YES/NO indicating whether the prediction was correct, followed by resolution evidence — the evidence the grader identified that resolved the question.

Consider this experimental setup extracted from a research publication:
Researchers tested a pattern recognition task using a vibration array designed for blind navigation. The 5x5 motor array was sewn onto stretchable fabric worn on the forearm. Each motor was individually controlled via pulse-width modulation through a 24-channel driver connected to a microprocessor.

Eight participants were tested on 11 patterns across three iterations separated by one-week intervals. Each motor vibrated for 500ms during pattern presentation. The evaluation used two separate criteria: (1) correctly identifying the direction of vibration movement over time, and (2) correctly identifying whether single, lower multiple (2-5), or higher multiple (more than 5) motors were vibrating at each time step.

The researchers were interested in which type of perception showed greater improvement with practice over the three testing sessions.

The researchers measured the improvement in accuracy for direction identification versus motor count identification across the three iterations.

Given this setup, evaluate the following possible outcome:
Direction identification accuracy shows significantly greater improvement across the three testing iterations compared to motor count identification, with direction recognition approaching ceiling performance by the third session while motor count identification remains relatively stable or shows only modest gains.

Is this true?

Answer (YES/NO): NO